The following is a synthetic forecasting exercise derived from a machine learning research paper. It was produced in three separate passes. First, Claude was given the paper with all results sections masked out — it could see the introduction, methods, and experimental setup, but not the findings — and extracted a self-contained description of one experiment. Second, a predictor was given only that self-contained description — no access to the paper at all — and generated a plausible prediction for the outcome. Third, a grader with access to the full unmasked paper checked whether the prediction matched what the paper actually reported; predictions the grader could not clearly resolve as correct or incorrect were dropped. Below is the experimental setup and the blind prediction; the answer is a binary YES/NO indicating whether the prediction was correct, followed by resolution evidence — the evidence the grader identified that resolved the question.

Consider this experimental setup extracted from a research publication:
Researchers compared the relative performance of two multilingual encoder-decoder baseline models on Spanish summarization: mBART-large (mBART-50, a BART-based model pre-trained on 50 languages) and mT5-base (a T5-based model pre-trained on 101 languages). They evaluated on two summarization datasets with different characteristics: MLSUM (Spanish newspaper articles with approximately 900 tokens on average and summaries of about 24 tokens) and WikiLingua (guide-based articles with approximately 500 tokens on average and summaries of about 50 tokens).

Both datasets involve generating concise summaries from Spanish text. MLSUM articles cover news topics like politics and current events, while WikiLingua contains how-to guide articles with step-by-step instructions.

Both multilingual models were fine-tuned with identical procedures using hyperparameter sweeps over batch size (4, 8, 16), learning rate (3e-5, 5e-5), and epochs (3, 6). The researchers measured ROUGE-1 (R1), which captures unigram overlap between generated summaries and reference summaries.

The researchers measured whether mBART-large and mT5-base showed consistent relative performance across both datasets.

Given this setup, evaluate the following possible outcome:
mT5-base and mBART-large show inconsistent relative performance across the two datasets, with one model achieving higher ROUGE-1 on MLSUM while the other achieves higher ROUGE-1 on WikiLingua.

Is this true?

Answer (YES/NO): YES